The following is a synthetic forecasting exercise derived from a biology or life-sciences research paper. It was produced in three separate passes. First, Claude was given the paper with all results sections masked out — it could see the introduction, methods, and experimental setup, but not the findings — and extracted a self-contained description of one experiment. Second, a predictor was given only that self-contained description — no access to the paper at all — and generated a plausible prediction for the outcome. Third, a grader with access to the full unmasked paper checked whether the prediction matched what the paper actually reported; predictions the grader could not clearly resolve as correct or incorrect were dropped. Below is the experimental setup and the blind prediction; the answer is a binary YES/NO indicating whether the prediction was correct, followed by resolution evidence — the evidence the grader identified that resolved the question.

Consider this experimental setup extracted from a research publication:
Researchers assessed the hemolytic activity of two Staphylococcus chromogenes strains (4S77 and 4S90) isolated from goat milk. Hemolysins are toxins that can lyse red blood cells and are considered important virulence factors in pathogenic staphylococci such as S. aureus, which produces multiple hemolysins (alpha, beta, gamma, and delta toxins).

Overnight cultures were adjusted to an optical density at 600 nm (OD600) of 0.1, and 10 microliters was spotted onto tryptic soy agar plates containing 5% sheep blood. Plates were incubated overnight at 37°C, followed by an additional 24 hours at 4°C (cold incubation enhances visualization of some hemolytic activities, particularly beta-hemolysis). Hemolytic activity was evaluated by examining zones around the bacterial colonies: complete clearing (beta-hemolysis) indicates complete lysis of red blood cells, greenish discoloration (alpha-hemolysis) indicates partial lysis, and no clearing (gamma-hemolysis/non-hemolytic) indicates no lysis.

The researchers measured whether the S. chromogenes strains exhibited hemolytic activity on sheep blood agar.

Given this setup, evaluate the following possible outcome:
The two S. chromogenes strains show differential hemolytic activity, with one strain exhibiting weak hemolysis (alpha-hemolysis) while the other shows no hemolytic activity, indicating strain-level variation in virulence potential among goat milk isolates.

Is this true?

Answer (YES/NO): NO